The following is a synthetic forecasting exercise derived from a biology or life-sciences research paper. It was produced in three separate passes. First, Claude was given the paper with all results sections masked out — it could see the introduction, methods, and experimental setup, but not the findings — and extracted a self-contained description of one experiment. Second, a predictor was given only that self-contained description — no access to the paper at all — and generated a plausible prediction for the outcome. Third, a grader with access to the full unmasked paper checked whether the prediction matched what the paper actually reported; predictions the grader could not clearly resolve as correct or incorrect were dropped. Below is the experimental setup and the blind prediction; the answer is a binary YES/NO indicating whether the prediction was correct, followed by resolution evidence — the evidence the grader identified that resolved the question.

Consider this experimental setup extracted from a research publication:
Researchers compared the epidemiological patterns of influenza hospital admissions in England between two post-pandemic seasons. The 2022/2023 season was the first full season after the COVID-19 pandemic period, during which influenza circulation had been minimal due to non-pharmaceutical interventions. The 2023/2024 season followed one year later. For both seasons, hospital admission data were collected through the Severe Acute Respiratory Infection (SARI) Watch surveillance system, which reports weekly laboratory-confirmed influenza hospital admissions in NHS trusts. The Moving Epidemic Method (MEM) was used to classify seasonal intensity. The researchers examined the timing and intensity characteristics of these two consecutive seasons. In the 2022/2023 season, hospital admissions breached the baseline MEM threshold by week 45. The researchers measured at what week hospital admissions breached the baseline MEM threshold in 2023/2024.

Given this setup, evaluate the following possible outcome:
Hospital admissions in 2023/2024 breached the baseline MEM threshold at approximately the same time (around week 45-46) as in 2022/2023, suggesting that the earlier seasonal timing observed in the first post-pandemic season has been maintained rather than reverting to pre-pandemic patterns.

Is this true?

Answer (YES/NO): NO